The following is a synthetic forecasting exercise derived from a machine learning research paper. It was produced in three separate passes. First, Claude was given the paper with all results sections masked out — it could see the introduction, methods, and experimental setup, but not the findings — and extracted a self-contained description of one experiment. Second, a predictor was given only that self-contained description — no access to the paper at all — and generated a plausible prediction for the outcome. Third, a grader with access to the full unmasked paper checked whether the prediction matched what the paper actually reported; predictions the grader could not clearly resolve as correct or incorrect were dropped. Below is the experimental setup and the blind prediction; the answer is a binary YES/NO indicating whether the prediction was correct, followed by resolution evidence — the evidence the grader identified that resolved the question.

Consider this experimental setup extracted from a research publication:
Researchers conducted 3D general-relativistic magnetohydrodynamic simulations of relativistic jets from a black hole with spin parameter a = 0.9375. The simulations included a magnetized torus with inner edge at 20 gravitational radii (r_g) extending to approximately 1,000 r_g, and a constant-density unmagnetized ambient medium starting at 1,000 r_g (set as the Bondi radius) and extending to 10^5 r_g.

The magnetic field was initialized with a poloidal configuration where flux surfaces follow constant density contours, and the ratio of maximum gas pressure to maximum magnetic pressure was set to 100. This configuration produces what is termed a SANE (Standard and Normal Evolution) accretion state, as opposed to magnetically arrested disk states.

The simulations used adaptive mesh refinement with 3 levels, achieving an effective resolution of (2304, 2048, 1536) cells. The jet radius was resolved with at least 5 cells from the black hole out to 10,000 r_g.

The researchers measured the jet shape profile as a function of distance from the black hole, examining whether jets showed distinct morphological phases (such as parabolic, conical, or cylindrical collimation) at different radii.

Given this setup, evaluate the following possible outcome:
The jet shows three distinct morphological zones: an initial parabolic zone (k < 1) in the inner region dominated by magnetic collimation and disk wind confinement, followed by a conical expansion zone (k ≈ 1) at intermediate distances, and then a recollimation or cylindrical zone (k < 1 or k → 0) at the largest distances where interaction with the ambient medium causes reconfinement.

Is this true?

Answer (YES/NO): YES